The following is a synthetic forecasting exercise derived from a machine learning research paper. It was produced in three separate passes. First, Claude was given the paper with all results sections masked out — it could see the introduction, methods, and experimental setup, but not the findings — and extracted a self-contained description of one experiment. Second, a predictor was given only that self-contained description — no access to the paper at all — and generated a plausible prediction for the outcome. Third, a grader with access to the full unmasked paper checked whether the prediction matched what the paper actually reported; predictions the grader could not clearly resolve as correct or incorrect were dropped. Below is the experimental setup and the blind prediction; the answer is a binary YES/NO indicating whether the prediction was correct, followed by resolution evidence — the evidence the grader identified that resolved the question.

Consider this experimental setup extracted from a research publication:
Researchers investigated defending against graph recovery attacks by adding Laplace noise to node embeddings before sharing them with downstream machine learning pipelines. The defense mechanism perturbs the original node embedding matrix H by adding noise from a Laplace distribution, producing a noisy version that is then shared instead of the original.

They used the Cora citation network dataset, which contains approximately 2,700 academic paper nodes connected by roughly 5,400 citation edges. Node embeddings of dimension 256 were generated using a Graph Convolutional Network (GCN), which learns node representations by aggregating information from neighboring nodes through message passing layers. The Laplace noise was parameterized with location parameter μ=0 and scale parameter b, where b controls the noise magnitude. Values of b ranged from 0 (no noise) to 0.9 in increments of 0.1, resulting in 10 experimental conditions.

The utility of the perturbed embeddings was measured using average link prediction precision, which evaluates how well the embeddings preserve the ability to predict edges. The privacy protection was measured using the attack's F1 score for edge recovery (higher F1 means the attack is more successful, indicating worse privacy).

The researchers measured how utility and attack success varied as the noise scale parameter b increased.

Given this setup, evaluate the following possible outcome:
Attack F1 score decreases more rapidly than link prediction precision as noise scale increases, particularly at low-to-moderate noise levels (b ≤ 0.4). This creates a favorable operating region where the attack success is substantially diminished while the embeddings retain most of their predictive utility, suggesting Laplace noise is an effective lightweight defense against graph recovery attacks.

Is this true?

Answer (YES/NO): YES